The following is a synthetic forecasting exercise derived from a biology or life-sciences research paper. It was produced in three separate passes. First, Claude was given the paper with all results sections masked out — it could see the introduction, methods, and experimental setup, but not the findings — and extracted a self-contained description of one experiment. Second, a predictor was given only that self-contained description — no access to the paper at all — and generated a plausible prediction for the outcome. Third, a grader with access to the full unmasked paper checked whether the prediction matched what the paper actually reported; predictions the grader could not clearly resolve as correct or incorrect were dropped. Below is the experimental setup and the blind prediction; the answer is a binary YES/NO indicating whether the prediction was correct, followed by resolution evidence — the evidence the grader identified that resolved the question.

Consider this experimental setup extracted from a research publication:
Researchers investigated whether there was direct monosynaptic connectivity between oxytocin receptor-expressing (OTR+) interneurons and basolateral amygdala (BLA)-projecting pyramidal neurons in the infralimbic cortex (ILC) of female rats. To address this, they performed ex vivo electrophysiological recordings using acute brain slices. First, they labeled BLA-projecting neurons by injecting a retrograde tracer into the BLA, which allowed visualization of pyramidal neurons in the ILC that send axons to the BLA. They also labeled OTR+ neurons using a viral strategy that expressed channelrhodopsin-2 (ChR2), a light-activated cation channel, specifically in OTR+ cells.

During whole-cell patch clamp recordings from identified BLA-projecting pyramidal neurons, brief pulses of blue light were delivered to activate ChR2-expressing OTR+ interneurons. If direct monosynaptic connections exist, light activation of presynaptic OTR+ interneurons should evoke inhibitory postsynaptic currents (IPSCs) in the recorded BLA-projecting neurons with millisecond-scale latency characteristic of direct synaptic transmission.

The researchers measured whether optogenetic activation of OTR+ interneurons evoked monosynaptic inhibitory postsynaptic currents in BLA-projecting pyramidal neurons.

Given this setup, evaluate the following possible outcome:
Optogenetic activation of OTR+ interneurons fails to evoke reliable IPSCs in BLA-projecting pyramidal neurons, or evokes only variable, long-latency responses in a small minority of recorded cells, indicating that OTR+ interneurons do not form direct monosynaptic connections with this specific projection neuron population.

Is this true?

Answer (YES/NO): NO